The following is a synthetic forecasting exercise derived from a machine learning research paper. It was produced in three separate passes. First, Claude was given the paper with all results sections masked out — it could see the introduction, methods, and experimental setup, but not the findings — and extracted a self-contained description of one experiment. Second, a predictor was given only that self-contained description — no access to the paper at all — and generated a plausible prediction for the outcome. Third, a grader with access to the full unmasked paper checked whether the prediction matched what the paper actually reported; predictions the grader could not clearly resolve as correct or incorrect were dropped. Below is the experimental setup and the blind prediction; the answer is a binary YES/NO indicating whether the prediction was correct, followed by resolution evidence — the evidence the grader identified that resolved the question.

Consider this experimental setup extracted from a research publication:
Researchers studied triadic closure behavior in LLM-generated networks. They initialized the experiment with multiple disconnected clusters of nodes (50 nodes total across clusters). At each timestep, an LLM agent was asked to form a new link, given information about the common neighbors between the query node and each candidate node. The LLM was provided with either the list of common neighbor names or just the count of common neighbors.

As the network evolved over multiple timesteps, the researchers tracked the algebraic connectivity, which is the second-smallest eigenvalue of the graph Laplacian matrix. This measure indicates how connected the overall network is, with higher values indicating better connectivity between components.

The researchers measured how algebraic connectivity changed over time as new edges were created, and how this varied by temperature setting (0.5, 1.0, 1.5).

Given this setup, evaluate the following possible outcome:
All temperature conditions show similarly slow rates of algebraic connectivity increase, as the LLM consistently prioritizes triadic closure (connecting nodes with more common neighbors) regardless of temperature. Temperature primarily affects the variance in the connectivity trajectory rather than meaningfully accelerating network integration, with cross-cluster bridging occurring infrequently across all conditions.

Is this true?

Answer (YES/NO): NO